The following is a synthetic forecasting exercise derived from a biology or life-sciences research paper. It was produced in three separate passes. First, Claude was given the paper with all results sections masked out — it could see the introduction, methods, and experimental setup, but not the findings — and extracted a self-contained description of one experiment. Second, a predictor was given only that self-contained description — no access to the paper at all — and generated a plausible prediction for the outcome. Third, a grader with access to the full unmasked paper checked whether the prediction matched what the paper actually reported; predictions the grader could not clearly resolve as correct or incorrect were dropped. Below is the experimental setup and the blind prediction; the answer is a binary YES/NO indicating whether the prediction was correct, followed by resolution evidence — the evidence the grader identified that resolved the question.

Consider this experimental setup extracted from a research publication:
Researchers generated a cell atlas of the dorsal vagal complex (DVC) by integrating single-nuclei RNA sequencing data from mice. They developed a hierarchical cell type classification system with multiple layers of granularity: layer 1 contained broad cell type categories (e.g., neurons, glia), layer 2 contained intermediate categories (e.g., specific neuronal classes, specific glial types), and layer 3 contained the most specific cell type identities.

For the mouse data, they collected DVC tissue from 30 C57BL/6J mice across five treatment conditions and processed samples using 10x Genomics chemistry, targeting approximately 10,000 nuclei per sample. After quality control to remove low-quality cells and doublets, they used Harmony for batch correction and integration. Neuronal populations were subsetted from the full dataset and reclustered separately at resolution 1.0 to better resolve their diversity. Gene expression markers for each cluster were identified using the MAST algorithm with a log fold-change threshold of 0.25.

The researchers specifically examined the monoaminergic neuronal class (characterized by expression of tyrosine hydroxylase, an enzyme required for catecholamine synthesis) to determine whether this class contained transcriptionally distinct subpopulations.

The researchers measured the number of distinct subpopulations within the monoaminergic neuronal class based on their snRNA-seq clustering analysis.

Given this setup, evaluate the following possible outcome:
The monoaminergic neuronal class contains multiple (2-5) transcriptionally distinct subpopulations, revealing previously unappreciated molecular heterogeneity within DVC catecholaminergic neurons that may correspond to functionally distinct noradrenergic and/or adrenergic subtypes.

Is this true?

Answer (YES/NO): YES